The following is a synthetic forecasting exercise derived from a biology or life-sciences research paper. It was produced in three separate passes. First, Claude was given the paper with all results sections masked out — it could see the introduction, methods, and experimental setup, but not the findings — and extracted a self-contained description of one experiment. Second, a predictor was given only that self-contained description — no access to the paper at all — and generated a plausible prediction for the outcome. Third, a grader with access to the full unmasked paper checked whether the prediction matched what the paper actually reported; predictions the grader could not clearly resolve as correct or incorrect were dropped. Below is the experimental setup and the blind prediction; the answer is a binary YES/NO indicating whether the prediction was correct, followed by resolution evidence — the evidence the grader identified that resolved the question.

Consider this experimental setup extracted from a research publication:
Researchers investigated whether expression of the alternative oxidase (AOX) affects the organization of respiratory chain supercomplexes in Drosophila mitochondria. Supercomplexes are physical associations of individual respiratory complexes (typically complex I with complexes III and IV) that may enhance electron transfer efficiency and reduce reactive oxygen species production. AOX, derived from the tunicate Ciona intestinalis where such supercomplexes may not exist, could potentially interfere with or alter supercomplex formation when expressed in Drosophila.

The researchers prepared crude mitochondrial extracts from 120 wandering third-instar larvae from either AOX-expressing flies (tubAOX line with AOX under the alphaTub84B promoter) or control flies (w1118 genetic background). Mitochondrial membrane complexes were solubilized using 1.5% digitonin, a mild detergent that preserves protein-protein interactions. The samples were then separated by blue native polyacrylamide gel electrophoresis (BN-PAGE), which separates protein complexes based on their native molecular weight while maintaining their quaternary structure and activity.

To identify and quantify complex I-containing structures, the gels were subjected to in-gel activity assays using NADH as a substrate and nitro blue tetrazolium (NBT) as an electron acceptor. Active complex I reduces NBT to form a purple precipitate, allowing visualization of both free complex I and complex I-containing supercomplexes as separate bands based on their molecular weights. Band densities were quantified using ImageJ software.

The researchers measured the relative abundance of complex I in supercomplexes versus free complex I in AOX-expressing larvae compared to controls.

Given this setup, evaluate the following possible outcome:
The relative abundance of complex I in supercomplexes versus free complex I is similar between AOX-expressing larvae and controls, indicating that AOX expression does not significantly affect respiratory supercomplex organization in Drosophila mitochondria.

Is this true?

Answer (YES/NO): NO